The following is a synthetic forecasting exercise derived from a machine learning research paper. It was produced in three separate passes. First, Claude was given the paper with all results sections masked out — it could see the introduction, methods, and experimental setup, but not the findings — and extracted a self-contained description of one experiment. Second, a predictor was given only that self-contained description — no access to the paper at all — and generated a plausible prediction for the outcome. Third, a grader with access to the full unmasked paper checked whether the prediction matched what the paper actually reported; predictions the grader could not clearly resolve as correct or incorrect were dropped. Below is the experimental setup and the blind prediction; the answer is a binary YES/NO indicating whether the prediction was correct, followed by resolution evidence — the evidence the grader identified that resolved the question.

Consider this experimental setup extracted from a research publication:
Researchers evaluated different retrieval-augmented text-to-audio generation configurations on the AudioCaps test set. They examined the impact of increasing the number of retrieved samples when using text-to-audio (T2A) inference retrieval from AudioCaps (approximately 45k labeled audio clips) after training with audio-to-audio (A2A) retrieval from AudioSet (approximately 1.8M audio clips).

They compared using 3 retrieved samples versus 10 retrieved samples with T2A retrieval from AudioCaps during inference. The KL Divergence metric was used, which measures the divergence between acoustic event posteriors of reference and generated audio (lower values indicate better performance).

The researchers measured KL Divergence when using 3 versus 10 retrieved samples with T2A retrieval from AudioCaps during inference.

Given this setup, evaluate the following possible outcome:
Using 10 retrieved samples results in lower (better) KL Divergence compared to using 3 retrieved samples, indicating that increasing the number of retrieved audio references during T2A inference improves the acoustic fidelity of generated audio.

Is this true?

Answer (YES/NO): NO